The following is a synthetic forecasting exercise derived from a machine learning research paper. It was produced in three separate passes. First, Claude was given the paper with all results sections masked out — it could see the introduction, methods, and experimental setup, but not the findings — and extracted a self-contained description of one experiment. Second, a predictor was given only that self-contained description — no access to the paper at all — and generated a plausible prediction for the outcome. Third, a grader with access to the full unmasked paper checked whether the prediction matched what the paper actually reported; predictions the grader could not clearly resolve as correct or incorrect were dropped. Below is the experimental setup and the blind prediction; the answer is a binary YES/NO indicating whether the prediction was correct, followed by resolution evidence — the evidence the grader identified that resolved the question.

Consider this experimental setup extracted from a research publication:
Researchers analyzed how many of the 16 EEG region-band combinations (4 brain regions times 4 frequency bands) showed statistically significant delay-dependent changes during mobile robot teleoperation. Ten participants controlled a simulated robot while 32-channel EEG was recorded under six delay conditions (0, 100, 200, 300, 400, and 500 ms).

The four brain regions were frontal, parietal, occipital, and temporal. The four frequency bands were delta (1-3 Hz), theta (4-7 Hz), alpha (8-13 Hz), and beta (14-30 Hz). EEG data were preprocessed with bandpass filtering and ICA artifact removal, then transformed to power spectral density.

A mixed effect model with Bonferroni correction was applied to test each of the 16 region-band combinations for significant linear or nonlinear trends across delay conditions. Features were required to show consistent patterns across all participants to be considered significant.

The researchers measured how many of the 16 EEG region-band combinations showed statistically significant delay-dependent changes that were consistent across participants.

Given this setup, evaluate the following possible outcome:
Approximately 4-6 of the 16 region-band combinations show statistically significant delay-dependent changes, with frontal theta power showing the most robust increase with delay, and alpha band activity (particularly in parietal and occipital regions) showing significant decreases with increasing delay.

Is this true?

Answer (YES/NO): NO